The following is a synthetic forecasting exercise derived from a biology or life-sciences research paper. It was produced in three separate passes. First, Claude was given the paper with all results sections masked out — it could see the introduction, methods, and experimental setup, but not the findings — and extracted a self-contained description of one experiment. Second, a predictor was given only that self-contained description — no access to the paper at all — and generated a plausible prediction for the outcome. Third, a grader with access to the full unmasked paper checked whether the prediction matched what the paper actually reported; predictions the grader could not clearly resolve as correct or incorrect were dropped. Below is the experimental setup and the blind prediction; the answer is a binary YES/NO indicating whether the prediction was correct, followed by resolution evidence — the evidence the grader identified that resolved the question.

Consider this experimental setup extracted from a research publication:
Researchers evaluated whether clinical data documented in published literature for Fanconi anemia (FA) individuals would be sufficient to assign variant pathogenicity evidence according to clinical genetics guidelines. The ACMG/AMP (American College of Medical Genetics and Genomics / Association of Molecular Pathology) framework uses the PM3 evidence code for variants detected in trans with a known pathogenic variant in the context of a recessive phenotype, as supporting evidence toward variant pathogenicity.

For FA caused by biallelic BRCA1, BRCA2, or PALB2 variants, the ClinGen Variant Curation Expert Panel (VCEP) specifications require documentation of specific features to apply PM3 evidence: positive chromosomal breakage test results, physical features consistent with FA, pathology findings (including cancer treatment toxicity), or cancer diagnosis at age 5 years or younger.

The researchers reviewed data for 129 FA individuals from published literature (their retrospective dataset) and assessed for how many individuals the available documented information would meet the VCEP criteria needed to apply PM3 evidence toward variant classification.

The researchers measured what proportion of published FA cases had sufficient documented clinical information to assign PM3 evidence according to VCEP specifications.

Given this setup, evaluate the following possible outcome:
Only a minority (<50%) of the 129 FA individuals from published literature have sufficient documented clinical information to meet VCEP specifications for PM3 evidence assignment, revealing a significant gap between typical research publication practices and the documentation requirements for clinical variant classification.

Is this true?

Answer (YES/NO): NO